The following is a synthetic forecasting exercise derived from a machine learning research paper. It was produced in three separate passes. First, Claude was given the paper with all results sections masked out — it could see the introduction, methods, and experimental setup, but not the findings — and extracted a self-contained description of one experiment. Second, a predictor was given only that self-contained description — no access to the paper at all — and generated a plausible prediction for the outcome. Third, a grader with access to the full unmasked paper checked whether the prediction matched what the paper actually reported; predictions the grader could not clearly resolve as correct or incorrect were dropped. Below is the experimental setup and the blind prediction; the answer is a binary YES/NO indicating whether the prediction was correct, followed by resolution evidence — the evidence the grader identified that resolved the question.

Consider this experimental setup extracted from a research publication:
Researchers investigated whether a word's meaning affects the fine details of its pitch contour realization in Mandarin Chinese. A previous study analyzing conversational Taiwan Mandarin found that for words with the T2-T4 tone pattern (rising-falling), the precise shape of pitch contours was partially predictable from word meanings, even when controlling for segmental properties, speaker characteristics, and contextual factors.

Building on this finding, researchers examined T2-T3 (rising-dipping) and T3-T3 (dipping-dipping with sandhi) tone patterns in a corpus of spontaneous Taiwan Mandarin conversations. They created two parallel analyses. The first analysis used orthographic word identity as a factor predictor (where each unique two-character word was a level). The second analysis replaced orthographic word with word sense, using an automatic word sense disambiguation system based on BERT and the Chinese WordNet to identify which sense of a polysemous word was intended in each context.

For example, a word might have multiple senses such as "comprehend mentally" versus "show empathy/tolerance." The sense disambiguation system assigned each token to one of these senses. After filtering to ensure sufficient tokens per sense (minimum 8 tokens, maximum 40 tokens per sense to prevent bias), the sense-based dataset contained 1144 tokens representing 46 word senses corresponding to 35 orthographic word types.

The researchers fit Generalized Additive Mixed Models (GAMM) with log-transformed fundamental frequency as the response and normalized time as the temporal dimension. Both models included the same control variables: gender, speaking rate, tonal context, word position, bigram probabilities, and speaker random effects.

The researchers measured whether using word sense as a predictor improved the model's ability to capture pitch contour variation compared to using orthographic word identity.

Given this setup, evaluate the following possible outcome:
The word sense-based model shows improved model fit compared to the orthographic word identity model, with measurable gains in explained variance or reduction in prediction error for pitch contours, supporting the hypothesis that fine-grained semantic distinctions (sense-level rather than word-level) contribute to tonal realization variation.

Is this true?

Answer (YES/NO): YES